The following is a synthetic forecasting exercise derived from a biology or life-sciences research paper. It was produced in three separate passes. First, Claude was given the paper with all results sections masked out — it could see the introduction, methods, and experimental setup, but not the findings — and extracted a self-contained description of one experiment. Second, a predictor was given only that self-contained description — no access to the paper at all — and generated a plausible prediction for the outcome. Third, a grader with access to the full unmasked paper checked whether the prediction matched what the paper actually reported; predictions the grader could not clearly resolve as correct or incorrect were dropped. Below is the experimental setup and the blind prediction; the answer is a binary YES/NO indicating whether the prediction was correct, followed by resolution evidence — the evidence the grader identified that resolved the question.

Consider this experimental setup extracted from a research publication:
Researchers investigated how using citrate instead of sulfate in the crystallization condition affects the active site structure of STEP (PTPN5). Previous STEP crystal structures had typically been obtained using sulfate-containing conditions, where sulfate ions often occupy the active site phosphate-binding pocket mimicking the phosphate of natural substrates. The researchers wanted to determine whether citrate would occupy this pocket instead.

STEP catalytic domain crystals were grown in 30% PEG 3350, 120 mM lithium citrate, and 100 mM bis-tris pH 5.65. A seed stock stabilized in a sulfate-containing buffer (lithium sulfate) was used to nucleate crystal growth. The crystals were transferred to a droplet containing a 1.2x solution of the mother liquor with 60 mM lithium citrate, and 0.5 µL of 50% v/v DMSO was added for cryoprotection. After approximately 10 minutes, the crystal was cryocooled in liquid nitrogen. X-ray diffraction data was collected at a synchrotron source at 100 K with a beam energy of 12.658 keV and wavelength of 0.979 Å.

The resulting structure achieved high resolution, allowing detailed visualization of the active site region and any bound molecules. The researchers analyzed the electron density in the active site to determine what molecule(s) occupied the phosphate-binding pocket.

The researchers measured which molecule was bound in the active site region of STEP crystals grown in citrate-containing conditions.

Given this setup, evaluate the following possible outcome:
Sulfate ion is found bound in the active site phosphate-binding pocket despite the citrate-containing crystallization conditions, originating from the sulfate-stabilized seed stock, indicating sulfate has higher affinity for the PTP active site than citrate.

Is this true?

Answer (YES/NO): NO